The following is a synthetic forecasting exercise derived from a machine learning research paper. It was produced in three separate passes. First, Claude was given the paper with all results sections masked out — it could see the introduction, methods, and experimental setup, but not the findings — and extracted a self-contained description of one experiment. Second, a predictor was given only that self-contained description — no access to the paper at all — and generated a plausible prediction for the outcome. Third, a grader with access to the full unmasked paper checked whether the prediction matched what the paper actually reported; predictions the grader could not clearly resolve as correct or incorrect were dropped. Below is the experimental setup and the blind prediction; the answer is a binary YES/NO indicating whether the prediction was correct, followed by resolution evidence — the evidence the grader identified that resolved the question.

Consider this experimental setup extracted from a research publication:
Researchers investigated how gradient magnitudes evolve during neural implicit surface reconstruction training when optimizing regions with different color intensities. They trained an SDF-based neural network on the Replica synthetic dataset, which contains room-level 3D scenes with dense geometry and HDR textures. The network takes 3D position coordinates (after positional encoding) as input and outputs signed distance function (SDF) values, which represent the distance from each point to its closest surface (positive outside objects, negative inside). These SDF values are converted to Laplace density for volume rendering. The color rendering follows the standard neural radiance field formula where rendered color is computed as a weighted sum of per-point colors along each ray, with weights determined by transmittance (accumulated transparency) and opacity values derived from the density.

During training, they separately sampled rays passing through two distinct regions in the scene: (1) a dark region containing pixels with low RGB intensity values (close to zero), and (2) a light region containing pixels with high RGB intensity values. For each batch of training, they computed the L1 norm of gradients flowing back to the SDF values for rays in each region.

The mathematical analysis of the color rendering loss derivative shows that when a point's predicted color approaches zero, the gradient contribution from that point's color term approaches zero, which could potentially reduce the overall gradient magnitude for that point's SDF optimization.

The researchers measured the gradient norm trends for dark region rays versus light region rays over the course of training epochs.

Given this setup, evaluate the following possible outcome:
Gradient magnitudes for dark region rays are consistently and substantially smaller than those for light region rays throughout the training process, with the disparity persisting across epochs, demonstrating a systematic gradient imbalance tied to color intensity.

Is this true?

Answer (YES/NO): NO